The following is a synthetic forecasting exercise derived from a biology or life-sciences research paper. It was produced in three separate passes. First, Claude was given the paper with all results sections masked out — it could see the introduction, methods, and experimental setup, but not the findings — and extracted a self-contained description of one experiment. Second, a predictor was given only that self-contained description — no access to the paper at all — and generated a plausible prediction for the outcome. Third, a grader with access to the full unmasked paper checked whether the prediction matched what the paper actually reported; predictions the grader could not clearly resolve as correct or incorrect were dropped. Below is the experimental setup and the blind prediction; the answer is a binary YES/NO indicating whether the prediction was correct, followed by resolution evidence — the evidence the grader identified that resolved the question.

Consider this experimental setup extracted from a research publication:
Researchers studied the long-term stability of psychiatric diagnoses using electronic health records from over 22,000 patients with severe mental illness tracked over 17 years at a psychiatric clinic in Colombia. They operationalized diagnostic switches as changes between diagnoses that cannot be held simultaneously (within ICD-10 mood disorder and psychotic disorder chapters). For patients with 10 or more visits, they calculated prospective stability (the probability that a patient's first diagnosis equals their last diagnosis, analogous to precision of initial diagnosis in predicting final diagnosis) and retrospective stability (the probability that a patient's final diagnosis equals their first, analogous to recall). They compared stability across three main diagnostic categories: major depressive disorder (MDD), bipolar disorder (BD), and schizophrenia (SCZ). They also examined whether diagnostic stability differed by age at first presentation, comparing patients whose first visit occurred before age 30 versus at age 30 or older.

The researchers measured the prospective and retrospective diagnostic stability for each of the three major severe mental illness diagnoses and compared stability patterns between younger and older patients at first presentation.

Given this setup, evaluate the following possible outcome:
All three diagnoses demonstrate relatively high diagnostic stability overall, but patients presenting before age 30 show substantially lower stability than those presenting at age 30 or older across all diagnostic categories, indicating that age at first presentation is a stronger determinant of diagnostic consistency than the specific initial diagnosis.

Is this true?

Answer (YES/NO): NO